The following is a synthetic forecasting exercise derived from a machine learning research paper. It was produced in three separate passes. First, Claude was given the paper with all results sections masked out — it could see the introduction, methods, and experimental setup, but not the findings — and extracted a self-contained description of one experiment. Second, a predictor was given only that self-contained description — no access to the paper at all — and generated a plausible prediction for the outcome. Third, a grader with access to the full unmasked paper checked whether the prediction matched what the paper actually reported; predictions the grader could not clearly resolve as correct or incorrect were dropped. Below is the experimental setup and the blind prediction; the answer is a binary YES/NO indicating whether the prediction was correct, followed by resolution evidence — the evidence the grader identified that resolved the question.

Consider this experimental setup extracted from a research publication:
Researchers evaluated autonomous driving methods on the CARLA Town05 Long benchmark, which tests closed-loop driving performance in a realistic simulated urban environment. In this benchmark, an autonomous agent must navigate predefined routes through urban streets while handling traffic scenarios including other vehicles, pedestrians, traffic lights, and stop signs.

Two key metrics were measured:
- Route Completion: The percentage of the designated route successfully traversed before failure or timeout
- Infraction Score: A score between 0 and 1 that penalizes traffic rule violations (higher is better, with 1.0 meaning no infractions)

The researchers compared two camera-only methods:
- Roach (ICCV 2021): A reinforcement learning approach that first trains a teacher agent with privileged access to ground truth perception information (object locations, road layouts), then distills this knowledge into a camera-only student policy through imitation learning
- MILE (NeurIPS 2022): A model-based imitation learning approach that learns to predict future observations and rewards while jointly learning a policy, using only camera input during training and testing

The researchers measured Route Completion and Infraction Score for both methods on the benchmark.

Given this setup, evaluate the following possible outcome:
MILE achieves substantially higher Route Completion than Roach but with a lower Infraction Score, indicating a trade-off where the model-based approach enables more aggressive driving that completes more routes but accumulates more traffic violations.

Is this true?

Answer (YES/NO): NO